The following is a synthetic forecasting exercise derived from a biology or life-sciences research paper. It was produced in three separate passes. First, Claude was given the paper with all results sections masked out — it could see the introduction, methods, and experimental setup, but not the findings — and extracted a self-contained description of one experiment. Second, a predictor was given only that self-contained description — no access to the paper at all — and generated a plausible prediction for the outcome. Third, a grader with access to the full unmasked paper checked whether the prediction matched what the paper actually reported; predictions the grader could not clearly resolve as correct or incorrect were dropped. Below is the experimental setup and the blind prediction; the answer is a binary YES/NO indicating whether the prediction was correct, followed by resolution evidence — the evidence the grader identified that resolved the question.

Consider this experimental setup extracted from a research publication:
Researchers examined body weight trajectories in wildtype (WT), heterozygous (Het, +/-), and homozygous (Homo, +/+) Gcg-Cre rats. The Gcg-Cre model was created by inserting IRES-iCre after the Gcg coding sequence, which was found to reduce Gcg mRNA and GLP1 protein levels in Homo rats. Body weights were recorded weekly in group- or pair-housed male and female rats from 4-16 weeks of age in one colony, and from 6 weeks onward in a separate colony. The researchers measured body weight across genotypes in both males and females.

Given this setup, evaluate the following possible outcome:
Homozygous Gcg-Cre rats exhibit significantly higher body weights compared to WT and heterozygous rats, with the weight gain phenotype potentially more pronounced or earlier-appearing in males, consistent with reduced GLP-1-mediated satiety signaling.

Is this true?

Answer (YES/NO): NO